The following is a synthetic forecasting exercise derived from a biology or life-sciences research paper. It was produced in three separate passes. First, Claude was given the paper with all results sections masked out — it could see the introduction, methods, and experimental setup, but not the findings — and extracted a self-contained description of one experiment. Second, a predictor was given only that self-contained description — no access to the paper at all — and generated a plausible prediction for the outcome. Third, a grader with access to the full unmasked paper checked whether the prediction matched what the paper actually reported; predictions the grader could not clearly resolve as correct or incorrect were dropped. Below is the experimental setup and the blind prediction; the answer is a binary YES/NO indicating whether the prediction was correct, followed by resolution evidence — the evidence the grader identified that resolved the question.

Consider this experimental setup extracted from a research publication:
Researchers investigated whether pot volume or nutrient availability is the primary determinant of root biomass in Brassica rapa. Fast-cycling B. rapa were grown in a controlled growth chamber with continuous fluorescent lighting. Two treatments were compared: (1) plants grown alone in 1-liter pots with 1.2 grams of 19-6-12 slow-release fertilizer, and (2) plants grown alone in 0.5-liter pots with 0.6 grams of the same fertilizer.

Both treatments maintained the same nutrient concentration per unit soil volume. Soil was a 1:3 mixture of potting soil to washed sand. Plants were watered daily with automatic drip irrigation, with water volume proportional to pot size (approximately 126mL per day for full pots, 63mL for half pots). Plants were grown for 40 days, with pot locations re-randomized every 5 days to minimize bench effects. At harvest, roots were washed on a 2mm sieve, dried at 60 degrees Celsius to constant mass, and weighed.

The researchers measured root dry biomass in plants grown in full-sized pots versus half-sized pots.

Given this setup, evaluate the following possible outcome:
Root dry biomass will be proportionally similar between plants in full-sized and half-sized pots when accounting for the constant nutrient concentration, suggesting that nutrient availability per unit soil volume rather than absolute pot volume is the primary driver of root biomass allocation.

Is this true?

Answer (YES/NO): NO